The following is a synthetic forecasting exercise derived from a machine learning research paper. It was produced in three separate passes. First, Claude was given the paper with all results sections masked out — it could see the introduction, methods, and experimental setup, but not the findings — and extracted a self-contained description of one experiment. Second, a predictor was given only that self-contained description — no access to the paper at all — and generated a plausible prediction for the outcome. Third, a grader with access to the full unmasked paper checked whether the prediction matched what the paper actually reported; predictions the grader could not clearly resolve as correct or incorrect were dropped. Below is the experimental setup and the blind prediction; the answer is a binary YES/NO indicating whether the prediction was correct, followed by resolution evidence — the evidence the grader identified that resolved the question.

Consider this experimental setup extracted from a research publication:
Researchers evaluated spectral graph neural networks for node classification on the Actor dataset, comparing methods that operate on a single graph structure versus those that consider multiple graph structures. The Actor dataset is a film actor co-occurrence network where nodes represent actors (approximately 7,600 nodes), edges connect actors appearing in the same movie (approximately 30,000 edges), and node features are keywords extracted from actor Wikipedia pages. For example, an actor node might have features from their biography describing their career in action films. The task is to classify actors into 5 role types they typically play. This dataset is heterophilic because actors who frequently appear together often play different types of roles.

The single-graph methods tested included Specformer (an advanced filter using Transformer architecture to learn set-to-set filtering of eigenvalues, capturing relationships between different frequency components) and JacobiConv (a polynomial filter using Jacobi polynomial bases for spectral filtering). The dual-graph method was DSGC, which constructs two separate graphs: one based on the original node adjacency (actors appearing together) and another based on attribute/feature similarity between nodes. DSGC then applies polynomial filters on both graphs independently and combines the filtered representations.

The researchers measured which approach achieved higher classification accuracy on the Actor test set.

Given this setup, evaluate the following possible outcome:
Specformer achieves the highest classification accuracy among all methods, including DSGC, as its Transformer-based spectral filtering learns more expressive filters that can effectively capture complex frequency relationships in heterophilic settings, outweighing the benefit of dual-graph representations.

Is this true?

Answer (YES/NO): NO